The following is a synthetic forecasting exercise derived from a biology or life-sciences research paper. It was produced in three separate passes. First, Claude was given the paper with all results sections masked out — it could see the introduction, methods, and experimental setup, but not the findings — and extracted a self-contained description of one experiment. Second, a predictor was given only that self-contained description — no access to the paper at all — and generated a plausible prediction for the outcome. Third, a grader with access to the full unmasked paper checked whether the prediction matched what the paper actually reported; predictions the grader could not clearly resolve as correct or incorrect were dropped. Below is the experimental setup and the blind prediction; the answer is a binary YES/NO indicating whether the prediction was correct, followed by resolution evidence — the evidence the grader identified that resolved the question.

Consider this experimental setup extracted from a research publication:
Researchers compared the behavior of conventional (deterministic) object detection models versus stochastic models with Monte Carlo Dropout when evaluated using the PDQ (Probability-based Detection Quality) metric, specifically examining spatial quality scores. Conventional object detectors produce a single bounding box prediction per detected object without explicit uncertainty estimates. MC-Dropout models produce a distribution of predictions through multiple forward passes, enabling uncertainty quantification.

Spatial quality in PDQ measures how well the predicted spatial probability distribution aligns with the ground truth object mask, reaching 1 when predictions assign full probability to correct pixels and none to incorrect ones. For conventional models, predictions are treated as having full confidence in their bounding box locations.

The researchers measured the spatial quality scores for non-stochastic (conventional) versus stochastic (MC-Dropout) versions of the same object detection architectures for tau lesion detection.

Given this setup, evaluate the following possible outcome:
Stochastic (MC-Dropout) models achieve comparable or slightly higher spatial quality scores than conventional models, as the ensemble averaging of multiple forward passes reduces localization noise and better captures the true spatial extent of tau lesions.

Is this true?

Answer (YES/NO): NO